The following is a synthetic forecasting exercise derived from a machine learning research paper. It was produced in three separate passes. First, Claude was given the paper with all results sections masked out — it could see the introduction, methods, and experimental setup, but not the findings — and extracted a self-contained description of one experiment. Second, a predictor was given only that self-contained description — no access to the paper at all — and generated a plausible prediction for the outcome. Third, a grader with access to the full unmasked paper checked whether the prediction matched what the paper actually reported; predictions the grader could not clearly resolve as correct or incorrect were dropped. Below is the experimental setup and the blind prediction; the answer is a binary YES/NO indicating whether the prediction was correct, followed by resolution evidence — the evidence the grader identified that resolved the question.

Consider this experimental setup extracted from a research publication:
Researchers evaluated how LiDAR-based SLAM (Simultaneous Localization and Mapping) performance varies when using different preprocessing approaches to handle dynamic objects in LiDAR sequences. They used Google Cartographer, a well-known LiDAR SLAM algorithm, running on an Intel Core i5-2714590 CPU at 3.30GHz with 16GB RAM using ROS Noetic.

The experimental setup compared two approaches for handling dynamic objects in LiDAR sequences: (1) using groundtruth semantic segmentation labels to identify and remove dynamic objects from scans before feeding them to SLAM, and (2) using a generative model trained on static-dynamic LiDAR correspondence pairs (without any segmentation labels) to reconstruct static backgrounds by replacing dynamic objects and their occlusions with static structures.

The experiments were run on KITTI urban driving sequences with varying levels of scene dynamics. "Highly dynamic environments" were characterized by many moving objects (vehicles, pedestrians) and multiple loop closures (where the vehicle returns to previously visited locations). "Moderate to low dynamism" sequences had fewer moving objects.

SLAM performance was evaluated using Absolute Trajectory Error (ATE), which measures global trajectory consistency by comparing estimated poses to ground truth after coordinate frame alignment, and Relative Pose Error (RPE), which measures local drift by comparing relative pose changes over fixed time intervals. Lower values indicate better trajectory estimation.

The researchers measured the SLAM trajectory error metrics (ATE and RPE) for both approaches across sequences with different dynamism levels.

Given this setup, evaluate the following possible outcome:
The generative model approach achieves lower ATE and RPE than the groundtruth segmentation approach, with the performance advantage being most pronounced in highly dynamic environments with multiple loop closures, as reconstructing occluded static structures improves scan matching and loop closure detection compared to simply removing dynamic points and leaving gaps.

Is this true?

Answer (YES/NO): NO